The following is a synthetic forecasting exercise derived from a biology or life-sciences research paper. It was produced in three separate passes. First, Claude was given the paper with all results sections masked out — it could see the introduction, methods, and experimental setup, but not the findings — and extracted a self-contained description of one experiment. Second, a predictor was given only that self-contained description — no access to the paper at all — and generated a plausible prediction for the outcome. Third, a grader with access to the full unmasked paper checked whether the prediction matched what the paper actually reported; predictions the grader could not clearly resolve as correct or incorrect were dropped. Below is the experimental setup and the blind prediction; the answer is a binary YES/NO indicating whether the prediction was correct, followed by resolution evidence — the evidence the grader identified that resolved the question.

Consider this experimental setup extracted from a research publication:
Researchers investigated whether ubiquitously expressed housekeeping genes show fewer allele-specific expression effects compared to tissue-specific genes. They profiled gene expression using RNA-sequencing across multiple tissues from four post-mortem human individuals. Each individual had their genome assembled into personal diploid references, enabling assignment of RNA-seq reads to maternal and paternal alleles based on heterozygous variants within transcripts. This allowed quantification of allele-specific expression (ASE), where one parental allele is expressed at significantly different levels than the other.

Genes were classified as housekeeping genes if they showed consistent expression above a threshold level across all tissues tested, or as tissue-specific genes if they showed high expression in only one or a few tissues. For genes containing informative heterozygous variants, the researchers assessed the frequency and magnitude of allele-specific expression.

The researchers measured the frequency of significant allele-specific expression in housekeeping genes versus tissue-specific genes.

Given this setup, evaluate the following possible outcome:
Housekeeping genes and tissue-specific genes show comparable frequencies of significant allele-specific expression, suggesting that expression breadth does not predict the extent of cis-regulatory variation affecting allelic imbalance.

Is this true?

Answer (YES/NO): NO